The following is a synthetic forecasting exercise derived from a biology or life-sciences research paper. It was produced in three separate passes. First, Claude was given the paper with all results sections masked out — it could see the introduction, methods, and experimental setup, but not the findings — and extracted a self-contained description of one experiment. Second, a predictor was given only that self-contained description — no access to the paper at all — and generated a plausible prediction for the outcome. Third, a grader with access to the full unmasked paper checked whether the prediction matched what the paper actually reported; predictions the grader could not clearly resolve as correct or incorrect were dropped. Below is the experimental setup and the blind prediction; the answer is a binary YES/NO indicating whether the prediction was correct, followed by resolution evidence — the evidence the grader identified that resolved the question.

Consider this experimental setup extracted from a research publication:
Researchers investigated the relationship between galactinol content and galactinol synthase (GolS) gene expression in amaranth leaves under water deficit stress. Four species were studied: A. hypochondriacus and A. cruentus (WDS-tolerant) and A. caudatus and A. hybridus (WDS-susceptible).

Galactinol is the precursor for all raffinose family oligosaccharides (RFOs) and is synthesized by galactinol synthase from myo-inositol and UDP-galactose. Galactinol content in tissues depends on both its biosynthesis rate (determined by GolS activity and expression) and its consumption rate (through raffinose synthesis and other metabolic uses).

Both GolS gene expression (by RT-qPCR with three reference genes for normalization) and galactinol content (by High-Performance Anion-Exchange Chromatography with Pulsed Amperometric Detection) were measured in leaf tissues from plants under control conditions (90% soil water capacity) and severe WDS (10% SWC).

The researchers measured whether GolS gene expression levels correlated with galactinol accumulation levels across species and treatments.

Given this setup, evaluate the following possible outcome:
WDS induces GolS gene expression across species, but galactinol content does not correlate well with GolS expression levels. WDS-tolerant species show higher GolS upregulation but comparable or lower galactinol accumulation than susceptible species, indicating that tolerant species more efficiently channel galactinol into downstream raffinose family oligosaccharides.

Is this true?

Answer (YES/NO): YES